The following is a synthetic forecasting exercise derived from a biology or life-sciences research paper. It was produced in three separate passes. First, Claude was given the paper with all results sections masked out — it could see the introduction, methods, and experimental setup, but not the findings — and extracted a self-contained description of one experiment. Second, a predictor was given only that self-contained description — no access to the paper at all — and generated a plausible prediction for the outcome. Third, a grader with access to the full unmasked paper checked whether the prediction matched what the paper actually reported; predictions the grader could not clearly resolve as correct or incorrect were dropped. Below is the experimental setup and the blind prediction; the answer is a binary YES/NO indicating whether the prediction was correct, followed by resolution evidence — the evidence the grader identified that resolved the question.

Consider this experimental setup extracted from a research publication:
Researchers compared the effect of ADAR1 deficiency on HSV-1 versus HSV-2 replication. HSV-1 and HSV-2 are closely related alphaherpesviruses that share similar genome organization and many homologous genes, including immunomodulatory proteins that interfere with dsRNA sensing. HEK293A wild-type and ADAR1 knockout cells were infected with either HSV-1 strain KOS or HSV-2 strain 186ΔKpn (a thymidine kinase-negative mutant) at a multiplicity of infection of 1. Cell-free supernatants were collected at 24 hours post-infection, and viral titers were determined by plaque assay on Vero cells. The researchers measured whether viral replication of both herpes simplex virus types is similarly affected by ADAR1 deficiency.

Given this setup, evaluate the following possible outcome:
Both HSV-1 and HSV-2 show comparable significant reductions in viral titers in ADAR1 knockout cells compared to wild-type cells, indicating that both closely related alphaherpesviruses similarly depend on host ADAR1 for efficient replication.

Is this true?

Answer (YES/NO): YES